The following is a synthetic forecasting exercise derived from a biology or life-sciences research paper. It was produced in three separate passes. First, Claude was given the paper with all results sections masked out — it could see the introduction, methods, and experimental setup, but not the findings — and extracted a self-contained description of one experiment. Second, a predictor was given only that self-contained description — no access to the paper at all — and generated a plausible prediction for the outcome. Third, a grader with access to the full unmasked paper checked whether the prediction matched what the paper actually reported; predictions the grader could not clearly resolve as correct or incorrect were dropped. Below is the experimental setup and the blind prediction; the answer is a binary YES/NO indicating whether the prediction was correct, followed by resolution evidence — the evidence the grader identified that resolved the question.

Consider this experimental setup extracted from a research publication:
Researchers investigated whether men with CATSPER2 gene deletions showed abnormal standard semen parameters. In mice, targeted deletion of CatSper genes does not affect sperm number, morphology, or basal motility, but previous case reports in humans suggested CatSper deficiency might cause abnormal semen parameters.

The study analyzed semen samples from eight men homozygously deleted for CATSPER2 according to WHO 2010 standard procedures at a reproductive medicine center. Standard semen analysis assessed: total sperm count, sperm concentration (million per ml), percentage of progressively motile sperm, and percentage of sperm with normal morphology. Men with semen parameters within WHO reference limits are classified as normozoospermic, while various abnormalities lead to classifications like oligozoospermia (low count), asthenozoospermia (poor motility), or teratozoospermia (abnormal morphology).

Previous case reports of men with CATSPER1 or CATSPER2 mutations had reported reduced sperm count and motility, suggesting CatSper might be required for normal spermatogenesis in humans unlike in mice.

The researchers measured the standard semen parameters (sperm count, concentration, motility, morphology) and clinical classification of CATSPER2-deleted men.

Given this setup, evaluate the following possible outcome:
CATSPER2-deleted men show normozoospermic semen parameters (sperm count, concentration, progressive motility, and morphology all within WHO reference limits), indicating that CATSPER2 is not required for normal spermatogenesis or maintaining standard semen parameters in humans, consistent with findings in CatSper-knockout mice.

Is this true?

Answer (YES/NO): NO